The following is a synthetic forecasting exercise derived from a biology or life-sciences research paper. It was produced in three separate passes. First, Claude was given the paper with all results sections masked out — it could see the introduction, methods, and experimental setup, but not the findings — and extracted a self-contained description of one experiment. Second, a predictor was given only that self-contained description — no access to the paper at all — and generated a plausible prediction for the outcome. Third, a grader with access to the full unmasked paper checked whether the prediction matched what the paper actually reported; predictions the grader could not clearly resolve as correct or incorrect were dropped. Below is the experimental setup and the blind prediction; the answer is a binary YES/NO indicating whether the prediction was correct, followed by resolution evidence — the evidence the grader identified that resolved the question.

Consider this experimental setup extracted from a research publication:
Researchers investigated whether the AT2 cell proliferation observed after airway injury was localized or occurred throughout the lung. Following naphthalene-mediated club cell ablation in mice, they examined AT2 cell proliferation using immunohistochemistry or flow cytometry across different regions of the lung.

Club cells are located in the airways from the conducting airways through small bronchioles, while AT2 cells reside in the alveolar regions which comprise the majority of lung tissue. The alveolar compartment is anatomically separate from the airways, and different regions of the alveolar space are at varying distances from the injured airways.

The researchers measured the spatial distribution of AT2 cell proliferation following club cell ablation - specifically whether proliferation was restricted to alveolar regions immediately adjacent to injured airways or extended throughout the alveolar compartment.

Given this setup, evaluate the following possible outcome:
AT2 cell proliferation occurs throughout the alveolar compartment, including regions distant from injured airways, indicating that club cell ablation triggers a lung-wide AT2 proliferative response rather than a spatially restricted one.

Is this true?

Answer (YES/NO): YES